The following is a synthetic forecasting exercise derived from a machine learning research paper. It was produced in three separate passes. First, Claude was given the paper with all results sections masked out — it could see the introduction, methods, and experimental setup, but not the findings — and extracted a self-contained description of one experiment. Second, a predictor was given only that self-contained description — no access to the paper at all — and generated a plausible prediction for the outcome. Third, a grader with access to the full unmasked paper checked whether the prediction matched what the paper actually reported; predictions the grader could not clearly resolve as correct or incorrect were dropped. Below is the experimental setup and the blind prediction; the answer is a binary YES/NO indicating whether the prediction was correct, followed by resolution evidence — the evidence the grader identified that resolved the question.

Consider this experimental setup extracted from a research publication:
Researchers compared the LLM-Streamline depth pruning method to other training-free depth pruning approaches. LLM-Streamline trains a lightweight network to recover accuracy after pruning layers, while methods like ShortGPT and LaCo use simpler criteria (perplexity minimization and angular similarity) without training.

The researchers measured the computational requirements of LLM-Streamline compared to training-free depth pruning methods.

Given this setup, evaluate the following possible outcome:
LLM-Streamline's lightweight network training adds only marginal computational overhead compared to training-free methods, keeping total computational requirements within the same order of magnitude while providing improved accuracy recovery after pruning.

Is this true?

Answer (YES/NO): NO